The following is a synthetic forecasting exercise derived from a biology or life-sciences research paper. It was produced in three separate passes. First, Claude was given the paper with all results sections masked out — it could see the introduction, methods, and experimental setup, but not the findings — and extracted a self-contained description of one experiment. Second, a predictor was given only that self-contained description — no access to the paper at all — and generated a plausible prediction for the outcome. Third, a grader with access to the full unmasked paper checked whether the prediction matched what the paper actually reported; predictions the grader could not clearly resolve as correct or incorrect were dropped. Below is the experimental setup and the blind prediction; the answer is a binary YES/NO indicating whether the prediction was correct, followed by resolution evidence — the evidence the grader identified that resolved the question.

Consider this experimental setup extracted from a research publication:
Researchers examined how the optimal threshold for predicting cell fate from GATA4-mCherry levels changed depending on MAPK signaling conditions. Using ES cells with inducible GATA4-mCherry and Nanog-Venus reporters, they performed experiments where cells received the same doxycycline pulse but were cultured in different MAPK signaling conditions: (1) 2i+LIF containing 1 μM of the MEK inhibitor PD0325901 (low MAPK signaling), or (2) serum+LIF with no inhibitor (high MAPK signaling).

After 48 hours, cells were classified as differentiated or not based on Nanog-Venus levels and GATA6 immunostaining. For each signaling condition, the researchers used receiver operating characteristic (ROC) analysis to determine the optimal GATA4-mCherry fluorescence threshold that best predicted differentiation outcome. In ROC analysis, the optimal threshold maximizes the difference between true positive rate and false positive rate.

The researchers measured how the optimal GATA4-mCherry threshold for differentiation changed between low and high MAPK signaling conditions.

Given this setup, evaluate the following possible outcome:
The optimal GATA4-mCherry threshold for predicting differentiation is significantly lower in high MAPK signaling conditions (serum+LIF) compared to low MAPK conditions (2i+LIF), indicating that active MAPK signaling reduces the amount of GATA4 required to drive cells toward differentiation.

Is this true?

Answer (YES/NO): YES